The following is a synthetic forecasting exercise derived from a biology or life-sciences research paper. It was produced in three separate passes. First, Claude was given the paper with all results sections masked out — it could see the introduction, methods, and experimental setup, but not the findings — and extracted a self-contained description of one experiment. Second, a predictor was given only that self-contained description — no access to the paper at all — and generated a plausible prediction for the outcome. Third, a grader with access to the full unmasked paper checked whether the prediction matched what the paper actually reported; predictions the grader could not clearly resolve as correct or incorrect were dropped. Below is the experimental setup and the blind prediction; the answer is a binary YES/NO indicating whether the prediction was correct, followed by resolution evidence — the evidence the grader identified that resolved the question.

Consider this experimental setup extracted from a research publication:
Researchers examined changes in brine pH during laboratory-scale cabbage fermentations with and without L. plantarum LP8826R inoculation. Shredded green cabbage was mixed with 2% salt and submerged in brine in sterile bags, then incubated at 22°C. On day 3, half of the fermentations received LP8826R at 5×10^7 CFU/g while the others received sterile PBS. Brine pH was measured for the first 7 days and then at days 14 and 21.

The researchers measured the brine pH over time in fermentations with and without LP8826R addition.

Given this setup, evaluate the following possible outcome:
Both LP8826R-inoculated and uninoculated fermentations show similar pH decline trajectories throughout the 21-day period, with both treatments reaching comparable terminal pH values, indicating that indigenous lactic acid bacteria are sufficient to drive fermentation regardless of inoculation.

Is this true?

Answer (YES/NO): NO